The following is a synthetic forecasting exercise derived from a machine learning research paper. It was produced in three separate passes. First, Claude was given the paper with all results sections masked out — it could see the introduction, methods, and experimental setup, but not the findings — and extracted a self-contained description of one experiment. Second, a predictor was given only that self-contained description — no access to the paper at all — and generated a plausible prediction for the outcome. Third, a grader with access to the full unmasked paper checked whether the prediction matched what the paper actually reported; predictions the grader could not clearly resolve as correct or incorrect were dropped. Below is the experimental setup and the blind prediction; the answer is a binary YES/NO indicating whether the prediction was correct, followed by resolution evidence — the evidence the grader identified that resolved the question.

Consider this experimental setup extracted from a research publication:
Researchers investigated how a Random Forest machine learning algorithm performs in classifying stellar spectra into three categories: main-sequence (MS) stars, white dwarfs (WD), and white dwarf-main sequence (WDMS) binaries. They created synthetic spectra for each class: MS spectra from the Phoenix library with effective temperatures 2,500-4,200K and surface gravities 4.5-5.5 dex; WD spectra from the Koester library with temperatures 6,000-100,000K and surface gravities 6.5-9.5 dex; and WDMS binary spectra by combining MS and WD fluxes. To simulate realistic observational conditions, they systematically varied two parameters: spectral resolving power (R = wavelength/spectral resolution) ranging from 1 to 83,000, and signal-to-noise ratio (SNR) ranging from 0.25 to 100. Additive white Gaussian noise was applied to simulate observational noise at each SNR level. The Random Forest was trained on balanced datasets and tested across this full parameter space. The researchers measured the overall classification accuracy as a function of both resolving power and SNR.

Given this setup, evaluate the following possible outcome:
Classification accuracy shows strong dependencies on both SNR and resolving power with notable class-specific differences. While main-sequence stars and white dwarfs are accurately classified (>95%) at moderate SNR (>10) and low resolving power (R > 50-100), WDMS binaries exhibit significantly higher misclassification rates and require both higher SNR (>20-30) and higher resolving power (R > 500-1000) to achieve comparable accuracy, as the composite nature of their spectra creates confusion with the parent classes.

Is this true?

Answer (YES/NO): NO